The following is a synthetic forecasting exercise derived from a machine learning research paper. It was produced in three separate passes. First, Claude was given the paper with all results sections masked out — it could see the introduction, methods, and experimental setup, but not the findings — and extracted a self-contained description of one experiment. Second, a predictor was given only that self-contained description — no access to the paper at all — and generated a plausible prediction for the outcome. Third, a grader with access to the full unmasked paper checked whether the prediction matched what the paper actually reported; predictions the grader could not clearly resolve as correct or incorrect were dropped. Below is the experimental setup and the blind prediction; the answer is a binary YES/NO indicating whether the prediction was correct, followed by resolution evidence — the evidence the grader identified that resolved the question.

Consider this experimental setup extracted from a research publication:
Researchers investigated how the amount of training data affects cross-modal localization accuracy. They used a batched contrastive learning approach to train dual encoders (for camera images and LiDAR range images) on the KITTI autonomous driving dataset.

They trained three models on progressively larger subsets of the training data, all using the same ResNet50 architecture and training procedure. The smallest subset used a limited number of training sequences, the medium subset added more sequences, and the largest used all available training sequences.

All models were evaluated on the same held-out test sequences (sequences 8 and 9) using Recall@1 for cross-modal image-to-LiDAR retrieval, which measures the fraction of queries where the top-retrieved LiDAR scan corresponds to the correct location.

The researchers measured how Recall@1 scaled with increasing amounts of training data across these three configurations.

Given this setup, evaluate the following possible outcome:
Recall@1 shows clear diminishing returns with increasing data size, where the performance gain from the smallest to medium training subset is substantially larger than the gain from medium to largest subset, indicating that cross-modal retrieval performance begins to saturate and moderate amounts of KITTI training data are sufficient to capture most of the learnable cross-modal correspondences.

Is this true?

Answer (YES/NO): NO